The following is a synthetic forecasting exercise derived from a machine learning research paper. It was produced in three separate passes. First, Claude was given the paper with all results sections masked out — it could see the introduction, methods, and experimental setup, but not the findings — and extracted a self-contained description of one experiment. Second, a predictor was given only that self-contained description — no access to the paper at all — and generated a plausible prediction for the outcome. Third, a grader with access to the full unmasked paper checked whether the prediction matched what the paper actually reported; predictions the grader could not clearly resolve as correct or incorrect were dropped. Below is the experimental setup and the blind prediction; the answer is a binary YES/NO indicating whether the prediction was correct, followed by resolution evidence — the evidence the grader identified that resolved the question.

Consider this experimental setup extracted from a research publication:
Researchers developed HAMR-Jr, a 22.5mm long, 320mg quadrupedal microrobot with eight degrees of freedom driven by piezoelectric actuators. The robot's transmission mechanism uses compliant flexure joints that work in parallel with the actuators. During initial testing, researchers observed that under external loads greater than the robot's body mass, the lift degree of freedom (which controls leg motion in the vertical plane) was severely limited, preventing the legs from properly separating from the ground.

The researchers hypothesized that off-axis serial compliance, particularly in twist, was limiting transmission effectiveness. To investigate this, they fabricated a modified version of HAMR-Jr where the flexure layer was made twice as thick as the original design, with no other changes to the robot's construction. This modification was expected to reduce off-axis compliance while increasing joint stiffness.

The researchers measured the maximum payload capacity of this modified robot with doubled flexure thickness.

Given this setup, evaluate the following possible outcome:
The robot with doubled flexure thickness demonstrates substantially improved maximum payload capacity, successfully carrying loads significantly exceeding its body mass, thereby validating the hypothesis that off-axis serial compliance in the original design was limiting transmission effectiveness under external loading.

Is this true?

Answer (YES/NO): YES